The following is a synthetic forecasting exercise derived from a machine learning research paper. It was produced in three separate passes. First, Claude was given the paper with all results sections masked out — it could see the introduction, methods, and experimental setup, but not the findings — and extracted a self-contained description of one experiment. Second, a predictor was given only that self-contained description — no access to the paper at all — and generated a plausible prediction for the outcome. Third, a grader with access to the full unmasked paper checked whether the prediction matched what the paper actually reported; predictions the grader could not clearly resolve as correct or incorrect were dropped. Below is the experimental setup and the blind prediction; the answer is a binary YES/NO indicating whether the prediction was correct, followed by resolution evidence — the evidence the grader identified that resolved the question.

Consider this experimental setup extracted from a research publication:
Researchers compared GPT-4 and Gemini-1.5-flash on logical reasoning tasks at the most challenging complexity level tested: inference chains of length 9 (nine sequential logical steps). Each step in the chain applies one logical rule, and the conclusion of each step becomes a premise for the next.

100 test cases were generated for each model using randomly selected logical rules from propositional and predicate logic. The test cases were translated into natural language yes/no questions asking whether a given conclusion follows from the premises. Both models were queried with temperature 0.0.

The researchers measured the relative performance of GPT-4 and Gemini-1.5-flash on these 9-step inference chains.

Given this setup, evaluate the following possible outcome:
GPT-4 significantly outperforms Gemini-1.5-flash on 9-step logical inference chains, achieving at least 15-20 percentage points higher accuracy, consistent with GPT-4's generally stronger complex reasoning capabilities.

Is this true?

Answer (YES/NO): NO